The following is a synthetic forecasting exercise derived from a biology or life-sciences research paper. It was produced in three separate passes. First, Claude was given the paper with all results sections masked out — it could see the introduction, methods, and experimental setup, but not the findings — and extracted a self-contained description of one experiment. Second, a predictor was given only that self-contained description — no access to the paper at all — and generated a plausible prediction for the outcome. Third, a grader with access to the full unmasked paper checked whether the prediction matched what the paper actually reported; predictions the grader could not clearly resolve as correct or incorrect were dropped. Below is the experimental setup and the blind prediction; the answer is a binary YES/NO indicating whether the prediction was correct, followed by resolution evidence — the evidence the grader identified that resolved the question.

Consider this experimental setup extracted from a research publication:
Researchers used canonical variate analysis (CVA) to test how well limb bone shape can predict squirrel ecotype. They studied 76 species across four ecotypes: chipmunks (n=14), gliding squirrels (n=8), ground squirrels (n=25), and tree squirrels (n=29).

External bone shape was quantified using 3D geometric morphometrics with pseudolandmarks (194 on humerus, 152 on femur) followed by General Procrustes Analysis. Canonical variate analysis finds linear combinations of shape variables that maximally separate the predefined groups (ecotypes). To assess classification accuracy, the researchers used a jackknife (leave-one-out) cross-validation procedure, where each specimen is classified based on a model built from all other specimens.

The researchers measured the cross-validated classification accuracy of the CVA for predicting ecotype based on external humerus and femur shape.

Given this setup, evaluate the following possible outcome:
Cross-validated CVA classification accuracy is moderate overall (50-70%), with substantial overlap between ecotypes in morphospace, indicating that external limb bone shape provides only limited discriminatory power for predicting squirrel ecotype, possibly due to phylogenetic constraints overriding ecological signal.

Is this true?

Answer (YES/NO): NO